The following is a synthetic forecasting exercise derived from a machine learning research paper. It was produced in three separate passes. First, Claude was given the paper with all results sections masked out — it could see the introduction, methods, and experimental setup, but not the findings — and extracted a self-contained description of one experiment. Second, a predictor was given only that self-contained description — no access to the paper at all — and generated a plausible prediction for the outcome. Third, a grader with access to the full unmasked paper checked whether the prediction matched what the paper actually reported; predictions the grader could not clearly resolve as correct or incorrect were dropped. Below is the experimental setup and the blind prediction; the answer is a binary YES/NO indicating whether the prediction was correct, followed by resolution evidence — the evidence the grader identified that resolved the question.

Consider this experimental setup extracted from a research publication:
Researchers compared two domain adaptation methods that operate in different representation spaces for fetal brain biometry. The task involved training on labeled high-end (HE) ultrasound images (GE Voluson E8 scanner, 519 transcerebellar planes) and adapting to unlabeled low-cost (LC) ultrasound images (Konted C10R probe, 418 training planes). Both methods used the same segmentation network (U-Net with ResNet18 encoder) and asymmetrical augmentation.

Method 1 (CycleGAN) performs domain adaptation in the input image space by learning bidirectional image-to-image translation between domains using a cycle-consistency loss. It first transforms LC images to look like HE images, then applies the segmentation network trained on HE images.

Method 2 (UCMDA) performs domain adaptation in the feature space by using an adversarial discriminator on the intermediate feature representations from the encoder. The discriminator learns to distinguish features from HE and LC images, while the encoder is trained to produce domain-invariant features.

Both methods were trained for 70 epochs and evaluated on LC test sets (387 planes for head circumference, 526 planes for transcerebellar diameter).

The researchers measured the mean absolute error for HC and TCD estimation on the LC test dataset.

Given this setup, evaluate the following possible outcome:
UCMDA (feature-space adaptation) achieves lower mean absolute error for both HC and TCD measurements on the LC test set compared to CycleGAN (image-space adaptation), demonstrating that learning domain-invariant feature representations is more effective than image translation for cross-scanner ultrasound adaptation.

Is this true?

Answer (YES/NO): YES